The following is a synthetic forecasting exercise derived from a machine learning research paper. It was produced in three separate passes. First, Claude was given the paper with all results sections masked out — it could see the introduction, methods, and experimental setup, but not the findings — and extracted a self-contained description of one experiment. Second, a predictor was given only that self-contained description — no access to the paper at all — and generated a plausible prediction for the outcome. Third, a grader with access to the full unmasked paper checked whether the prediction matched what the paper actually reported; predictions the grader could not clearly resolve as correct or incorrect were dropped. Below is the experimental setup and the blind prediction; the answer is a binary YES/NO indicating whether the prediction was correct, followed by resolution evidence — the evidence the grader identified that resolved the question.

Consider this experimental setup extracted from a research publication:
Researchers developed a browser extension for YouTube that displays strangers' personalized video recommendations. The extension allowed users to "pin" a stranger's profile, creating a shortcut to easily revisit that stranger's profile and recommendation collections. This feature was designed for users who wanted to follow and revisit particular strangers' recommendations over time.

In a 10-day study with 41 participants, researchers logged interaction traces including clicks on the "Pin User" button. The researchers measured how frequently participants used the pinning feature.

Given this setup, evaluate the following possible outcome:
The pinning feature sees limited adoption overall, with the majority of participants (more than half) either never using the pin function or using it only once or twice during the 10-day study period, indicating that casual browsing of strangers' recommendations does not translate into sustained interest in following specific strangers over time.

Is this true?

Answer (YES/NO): YES